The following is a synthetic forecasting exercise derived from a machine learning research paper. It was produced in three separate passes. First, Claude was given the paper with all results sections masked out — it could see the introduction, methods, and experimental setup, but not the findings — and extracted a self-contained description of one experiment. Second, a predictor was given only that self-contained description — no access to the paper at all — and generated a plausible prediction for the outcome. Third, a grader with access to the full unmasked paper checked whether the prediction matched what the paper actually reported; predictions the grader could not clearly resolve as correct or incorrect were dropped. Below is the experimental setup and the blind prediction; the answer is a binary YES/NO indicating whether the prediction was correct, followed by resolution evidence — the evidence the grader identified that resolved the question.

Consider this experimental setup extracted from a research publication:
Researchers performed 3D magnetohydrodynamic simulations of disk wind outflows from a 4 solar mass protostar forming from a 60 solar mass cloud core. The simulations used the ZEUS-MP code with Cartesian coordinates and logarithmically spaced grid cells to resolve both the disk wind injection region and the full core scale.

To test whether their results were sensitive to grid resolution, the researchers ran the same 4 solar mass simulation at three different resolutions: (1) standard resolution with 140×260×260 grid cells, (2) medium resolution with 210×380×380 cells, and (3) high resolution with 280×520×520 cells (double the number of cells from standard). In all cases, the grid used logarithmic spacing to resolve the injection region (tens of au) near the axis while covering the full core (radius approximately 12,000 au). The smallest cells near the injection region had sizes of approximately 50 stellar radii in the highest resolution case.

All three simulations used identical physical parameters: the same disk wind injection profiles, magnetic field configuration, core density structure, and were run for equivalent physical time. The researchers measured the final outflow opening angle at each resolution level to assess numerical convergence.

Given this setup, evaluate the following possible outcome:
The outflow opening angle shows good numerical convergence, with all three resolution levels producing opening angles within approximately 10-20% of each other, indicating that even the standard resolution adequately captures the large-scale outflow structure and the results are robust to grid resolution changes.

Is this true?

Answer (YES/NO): NO